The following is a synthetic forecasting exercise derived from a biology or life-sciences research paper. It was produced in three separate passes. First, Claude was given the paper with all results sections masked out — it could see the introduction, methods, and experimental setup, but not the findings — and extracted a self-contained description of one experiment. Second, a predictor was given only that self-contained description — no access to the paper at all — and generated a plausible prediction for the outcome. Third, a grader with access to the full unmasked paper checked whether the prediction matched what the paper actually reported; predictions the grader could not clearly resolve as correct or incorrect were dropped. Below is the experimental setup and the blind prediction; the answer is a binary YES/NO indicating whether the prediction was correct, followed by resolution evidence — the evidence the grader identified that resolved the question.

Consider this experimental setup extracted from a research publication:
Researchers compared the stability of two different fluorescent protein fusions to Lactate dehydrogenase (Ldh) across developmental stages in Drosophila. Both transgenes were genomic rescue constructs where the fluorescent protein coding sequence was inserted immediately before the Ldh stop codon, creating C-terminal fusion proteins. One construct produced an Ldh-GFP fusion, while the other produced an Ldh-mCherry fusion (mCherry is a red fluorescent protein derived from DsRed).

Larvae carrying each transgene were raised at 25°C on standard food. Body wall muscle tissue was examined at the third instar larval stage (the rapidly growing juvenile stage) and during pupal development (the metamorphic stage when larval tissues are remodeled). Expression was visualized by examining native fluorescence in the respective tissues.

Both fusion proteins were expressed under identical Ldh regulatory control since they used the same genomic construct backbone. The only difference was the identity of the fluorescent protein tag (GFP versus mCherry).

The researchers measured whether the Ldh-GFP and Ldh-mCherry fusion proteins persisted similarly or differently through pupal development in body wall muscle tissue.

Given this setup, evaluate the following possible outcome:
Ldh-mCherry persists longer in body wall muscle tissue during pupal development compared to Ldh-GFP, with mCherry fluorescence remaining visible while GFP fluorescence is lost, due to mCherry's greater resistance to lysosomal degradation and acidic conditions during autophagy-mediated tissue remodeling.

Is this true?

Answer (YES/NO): NO